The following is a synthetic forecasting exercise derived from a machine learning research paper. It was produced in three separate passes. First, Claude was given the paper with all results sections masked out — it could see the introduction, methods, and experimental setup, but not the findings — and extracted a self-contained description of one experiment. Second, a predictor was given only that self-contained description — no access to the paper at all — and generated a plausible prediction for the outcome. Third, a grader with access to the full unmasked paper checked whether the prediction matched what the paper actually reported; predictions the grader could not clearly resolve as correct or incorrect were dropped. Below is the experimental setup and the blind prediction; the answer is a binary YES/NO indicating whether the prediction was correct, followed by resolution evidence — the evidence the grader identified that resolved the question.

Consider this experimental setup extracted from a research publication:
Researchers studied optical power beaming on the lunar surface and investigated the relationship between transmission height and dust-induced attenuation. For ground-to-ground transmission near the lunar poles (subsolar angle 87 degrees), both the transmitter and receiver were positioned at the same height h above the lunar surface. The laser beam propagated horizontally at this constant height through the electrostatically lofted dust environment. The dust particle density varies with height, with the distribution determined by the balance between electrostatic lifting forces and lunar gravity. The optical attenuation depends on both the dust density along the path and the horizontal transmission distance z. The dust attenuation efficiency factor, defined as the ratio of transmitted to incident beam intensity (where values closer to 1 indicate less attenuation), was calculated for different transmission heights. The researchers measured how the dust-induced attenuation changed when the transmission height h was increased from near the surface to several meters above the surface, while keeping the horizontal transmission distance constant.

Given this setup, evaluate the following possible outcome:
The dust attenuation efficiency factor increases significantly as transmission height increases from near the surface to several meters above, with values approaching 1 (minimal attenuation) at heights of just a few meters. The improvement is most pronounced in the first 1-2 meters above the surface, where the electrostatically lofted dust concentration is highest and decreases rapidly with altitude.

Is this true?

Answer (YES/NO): NO